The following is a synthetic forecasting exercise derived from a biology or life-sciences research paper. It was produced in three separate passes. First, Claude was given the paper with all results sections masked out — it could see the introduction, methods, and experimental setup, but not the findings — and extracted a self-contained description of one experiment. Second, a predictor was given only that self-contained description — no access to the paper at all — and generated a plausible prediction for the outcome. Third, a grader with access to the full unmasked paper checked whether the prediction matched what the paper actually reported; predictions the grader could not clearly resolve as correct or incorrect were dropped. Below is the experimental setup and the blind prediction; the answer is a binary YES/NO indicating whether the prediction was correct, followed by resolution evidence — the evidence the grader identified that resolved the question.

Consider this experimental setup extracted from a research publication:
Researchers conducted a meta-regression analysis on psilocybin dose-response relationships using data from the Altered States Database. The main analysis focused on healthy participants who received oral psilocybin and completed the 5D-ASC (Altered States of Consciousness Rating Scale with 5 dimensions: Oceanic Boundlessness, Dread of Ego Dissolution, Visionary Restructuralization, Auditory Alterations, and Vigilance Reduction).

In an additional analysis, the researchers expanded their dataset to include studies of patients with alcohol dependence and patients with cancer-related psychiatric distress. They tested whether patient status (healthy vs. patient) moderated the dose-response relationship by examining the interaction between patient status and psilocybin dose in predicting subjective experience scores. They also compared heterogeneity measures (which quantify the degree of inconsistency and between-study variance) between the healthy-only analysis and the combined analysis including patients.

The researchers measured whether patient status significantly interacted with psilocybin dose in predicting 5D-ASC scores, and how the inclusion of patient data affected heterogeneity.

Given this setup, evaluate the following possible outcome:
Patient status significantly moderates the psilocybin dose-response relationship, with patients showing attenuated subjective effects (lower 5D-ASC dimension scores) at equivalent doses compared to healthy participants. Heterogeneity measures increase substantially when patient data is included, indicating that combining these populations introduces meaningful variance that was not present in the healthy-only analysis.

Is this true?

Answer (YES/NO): NO